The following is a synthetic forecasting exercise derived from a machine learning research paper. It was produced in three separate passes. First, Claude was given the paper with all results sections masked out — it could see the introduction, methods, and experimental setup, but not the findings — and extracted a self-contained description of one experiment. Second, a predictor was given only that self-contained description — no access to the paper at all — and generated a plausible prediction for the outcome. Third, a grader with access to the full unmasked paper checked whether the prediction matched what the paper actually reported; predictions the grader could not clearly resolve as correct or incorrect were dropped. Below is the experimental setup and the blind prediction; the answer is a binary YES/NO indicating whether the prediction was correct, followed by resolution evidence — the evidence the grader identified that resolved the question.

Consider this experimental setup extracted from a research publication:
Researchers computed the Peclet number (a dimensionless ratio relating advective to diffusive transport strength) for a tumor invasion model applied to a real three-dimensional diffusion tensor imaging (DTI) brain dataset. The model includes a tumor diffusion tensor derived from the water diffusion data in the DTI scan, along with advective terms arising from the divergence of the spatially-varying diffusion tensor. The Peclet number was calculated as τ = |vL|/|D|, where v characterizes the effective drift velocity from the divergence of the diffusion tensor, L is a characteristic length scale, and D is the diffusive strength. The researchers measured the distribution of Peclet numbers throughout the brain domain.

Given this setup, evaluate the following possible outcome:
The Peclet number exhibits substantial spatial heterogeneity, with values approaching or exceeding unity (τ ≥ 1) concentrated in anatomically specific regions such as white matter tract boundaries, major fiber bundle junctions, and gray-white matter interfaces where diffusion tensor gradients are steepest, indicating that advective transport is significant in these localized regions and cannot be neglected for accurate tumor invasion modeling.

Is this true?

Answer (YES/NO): NO